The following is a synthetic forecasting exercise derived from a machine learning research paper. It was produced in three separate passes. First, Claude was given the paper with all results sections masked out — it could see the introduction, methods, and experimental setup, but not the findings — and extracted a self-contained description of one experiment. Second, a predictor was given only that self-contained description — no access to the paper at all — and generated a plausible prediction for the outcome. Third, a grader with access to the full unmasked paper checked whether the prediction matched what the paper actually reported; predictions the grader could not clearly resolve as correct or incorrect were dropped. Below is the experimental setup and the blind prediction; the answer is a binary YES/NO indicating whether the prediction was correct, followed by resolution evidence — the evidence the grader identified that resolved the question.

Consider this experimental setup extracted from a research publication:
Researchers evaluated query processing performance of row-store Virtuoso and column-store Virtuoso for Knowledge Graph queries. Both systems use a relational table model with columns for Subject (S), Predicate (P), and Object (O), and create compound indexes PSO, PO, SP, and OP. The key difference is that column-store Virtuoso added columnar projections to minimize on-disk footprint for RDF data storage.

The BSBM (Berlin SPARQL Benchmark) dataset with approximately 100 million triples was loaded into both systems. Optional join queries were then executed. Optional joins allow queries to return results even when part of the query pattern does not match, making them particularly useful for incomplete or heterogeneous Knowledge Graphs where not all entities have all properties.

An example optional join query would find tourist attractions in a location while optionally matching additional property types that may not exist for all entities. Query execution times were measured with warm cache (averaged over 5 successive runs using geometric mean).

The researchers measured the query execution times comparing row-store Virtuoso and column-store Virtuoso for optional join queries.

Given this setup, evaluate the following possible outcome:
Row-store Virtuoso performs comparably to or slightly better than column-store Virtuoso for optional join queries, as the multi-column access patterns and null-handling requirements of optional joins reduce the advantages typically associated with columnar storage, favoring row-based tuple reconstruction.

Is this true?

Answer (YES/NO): NO